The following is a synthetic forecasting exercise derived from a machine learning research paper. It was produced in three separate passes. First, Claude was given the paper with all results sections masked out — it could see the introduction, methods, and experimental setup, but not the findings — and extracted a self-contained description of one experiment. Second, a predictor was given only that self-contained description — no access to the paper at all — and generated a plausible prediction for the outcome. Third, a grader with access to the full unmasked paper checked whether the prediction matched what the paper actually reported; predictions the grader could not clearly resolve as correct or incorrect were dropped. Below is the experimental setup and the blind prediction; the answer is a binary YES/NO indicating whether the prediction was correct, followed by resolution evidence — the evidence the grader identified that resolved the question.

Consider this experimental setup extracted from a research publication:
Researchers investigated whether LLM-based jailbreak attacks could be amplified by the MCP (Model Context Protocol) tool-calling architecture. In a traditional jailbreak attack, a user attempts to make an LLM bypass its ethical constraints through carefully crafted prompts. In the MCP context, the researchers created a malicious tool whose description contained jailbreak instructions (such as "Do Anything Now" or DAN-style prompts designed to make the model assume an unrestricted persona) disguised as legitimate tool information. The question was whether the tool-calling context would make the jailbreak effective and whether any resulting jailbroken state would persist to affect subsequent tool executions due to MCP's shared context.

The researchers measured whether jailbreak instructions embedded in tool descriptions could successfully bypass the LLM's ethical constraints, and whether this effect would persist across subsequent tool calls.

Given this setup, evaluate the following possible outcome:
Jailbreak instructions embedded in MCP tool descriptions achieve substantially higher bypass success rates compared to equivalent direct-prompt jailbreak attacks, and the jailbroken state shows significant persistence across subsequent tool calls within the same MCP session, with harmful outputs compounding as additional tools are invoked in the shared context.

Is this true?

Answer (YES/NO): NO